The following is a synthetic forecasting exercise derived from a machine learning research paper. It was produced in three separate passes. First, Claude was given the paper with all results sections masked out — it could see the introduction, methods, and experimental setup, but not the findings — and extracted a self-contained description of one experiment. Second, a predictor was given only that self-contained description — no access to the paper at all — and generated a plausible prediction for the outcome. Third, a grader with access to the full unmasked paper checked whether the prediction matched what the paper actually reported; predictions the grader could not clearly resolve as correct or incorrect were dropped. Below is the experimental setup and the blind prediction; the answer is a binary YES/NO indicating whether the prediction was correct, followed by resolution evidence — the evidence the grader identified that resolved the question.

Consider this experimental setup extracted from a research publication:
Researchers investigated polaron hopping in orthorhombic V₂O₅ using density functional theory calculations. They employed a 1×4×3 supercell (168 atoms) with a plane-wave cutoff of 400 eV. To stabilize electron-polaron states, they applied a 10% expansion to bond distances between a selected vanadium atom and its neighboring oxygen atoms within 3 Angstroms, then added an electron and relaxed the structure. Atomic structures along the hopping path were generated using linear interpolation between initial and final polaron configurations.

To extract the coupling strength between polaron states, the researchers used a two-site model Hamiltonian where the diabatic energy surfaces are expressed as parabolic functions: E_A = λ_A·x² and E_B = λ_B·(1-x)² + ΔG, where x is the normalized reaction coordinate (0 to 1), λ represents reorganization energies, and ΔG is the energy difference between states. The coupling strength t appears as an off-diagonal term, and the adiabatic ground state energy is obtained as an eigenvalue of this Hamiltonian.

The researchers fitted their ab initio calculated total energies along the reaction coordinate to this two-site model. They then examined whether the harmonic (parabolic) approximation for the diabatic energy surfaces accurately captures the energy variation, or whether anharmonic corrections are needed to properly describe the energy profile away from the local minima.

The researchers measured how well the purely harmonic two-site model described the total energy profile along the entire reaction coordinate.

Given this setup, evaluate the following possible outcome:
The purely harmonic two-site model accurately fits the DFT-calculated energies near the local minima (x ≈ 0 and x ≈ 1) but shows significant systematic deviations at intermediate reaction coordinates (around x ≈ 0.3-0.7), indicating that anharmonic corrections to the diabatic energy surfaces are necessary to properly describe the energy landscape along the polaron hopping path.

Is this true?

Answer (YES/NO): NO